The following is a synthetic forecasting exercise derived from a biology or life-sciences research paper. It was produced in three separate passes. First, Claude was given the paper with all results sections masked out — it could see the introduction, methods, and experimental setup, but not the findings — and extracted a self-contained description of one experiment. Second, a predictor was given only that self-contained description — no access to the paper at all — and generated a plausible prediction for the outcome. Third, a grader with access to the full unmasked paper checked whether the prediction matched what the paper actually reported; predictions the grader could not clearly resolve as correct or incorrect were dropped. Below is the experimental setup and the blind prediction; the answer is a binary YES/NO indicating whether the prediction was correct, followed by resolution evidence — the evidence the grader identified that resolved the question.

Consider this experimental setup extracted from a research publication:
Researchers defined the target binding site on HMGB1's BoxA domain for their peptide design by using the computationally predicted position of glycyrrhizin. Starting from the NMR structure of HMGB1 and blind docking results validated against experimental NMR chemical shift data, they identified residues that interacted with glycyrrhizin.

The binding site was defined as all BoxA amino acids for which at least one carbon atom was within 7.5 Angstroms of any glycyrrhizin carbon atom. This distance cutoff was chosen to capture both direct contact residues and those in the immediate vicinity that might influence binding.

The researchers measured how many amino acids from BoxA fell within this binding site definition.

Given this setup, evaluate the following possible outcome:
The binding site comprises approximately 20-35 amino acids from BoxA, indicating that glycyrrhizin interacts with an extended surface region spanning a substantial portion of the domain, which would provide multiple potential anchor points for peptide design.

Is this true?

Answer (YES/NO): NO